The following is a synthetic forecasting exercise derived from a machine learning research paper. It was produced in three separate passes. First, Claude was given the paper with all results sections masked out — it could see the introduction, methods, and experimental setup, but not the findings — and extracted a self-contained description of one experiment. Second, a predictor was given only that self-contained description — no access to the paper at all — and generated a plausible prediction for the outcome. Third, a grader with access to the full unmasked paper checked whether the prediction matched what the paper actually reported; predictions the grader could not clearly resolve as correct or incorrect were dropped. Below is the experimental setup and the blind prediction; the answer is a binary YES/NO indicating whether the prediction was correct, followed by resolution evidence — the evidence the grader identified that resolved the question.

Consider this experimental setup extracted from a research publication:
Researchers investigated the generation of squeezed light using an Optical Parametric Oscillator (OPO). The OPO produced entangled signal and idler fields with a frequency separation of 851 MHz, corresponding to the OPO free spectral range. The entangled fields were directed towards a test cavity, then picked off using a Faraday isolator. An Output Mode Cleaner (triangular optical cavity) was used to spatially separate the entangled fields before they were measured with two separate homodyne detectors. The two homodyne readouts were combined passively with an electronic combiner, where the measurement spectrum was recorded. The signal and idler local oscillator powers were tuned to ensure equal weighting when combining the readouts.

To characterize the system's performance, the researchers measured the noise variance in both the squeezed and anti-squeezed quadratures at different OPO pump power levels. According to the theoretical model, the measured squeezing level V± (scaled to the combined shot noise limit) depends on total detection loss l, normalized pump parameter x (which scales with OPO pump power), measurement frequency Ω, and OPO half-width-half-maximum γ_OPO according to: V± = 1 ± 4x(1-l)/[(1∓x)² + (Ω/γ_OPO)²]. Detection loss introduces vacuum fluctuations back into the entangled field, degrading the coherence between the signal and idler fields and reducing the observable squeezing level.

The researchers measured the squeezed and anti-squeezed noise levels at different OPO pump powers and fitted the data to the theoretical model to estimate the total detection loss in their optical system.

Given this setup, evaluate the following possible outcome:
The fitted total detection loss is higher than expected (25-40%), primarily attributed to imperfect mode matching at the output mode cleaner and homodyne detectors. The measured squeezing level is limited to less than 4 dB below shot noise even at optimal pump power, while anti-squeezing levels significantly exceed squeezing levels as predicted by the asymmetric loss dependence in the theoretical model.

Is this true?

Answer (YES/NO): NO